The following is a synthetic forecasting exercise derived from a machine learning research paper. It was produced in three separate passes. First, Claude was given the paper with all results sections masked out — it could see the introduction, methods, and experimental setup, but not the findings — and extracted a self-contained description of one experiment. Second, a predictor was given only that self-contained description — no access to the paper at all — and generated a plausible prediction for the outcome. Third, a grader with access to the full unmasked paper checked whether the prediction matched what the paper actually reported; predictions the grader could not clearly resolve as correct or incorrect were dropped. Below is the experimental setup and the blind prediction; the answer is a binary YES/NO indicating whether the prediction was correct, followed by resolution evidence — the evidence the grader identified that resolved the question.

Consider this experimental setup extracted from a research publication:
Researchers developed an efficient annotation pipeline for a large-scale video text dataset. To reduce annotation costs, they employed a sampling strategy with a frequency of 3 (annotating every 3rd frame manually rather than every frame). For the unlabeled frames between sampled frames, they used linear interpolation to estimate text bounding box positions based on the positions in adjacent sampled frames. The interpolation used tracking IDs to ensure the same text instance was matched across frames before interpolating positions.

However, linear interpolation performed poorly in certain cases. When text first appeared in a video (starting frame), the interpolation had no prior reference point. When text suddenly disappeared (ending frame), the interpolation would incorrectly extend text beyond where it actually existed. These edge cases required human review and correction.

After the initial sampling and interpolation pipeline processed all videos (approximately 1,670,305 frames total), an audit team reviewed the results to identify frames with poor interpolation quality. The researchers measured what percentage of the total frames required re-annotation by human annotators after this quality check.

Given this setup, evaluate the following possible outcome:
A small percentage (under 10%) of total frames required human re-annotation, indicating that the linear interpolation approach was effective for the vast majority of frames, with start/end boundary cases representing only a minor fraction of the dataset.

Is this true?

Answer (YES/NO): YES